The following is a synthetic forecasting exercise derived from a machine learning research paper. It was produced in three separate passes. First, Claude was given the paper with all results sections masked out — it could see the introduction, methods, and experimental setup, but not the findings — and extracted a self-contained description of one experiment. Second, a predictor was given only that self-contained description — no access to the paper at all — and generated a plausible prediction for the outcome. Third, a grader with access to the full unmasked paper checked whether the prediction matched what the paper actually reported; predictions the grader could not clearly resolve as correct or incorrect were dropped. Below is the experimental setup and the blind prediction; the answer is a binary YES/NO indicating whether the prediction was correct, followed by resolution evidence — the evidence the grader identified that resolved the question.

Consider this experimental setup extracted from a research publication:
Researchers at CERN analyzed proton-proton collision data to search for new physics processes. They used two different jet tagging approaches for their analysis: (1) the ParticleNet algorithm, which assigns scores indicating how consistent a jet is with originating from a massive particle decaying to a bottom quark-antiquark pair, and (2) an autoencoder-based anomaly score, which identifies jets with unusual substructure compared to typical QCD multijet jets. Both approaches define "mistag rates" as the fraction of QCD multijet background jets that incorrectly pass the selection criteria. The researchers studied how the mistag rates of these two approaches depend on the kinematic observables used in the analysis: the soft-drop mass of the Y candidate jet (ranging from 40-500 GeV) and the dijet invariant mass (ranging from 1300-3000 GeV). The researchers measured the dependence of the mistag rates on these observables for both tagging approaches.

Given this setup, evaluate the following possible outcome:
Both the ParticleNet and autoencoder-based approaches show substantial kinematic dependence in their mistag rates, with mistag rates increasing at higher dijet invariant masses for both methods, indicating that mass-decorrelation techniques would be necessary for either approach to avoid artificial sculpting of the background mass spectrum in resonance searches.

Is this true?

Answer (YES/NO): NO